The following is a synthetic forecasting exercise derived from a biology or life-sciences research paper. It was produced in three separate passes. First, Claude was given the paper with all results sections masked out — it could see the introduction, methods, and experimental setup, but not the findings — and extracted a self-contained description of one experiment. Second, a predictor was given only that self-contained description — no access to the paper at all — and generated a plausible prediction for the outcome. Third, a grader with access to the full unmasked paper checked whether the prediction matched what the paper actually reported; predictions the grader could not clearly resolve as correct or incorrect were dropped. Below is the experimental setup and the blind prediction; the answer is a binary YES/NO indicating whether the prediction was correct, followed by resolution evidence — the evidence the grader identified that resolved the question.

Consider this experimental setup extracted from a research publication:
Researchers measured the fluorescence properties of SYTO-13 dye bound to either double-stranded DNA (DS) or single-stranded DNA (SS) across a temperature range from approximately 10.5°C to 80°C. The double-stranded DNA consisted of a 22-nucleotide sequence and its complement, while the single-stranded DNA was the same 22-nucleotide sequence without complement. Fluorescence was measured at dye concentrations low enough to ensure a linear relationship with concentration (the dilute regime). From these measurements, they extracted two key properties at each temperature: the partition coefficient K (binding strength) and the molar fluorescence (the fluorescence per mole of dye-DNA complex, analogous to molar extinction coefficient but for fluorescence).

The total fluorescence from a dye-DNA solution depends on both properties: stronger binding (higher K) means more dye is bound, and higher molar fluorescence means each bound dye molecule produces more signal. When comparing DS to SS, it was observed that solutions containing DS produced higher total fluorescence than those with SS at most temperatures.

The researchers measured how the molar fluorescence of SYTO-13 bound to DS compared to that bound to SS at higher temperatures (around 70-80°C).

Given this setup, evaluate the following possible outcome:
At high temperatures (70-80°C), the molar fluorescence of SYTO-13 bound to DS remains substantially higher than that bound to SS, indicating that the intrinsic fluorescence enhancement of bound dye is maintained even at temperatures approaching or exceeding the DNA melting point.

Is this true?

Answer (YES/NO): NO